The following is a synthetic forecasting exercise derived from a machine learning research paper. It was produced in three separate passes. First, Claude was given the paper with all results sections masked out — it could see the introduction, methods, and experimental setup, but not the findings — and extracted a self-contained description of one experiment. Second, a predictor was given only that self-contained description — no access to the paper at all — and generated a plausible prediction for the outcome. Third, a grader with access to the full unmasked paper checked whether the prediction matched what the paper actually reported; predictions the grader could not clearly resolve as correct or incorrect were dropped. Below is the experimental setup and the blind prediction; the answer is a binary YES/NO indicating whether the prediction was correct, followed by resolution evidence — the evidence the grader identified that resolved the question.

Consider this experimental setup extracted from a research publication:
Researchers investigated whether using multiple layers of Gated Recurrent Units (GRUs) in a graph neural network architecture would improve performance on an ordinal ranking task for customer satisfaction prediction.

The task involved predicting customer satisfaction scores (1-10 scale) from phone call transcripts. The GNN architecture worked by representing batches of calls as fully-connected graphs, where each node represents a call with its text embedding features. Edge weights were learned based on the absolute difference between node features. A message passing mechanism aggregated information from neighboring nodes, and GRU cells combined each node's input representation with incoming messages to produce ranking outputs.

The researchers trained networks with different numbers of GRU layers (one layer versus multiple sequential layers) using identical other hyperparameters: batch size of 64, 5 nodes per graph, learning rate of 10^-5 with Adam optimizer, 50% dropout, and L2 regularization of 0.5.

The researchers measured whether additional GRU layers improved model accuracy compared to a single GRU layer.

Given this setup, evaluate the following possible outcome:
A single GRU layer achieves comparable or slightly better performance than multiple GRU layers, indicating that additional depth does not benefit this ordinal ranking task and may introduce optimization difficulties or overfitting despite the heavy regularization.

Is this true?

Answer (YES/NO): YES